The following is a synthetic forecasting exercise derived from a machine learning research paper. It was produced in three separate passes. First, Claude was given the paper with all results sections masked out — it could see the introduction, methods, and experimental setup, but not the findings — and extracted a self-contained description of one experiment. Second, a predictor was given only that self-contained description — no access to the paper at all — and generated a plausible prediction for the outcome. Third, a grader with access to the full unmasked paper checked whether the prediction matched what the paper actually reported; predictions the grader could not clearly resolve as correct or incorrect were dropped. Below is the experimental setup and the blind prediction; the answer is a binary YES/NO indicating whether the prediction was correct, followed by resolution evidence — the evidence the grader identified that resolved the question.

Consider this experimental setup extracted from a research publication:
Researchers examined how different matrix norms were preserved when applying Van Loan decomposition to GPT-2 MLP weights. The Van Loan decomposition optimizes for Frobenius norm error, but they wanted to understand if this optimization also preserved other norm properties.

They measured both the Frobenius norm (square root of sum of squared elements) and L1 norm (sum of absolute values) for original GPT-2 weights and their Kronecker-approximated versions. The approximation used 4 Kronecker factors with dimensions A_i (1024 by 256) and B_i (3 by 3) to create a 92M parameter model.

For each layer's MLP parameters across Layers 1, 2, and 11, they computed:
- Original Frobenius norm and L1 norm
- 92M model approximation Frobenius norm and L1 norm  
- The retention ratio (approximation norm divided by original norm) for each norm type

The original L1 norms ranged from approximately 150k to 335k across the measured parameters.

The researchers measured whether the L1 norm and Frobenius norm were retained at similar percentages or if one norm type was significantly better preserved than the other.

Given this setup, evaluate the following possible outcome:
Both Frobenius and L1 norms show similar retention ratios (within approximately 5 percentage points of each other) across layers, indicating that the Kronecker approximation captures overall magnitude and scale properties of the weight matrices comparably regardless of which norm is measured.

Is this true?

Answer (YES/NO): NO